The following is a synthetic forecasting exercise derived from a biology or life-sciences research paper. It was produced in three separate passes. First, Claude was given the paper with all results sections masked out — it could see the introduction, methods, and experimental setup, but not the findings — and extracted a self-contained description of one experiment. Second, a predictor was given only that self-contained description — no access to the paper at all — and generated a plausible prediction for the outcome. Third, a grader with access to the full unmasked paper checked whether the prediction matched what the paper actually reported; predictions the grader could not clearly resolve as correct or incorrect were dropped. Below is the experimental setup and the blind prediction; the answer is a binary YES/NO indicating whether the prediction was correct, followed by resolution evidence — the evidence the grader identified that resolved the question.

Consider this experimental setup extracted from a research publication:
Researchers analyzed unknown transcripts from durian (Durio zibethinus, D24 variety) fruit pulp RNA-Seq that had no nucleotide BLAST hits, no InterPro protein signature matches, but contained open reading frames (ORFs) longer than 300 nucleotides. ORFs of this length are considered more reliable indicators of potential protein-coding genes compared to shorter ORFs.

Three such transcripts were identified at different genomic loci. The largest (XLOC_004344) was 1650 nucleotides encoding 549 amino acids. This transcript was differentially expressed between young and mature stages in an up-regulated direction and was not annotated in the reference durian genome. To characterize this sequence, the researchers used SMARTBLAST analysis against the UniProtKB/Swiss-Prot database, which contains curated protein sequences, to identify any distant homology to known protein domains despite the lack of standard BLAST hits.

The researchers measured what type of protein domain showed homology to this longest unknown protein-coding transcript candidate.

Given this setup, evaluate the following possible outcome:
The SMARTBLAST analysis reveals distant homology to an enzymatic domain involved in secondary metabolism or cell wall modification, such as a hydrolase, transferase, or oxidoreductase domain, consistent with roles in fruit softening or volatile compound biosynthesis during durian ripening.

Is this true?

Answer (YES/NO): NO